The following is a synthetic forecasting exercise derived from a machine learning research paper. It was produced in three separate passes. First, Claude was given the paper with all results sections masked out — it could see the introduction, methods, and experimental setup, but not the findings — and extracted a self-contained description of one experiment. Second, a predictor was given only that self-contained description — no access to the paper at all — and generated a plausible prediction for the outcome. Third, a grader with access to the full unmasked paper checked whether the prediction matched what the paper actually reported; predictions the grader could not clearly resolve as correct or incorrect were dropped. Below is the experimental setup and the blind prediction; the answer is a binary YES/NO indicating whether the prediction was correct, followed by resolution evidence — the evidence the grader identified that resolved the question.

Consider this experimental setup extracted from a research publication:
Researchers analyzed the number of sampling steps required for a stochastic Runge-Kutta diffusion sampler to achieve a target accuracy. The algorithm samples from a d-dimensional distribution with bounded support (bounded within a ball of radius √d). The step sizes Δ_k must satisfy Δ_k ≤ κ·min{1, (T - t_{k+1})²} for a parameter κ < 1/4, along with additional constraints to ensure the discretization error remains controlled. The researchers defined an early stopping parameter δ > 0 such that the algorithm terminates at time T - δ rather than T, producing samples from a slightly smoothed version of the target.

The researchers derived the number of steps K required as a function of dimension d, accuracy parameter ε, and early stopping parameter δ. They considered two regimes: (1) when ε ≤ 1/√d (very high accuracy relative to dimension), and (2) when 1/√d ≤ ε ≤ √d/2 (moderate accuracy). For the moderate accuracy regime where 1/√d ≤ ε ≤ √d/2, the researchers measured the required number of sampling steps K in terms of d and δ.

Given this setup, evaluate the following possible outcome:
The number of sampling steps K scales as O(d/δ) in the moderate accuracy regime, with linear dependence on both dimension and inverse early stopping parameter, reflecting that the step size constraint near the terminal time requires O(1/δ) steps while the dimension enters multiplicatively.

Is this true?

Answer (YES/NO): NO